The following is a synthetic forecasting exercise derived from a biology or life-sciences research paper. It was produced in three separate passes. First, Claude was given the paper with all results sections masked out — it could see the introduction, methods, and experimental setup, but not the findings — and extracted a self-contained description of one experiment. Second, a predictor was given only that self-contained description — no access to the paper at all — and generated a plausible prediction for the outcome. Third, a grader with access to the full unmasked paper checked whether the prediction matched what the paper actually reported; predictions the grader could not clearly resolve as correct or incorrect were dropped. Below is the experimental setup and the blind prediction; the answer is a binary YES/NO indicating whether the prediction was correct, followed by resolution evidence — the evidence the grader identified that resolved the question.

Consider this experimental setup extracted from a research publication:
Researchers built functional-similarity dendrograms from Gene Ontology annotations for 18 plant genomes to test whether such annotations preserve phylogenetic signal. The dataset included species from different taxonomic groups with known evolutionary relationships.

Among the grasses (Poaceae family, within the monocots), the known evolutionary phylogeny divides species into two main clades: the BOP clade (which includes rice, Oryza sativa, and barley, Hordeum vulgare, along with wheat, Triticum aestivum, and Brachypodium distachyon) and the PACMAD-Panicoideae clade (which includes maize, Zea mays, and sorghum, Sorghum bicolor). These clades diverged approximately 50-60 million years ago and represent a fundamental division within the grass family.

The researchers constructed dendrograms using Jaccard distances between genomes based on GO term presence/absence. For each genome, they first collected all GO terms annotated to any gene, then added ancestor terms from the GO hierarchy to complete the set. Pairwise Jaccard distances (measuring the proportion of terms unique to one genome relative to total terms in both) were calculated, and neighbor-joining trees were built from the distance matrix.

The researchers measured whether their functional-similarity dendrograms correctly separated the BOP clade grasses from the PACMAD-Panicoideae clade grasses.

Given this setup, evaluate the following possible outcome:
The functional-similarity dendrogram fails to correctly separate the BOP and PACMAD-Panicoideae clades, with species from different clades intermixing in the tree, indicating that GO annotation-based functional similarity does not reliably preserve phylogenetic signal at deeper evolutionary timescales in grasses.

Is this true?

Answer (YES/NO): NO